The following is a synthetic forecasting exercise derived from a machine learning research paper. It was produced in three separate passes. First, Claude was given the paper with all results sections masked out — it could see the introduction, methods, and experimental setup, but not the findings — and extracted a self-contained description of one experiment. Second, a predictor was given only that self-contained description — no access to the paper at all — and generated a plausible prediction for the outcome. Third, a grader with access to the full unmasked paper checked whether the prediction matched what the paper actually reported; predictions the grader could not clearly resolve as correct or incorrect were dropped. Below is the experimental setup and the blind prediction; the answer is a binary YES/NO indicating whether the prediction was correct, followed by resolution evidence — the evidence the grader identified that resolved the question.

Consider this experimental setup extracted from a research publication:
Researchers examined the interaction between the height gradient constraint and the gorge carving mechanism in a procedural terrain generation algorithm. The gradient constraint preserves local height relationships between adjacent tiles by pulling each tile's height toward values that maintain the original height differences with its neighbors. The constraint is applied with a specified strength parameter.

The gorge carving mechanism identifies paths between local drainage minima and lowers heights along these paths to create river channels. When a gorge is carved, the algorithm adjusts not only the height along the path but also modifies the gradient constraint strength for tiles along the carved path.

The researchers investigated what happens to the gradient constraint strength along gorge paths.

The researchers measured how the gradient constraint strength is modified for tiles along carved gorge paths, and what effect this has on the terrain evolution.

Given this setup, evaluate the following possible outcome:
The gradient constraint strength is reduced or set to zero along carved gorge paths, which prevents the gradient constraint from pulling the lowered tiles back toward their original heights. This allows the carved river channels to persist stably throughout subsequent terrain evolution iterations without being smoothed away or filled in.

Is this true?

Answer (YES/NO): YES